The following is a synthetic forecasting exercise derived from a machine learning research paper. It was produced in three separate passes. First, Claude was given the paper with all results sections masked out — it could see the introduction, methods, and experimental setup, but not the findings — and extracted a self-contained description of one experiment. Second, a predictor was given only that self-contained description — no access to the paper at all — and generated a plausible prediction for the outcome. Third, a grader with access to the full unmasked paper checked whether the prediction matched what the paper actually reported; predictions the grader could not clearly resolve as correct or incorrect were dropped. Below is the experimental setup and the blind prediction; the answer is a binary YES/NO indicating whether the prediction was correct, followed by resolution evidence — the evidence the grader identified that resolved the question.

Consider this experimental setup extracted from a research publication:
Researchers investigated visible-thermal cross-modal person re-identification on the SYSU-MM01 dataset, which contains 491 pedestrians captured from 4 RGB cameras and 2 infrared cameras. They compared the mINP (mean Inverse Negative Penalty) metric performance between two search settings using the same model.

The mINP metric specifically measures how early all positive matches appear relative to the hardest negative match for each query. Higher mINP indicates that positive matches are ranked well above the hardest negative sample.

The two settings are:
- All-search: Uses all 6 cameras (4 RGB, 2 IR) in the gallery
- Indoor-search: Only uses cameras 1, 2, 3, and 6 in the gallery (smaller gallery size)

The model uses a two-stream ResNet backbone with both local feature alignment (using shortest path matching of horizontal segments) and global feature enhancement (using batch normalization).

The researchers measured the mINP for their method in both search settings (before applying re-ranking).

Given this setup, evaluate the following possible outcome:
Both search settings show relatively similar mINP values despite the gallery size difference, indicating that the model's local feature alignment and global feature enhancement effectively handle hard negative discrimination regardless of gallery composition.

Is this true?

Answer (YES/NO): NO